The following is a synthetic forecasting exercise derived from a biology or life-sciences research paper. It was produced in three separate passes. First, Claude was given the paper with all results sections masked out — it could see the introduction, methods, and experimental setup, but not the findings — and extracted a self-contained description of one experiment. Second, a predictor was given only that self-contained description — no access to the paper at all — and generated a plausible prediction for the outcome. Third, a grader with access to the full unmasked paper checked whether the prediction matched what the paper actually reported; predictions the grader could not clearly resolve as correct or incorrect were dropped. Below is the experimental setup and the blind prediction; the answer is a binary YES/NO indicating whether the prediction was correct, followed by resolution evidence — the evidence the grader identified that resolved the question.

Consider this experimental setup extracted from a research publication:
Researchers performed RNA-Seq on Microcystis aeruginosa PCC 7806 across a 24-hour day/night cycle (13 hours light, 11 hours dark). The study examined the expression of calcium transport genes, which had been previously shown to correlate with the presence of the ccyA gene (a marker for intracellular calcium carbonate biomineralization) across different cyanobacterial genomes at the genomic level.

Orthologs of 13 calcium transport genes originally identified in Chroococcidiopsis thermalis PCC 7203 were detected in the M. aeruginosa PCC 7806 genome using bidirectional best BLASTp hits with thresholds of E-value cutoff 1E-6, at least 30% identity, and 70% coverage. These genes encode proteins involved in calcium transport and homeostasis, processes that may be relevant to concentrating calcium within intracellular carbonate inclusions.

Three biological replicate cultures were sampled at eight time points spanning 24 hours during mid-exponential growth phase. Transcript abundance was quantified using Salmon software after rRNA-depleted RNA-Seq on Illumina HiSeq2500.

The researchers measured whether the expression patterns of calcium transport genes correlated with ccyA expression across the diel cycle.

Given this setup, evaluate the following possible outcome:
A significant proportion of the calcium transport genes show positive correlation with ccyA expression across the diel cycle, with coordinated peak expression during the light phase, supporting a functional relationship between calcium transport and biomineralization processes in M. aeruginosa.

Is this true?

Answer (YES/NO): NO